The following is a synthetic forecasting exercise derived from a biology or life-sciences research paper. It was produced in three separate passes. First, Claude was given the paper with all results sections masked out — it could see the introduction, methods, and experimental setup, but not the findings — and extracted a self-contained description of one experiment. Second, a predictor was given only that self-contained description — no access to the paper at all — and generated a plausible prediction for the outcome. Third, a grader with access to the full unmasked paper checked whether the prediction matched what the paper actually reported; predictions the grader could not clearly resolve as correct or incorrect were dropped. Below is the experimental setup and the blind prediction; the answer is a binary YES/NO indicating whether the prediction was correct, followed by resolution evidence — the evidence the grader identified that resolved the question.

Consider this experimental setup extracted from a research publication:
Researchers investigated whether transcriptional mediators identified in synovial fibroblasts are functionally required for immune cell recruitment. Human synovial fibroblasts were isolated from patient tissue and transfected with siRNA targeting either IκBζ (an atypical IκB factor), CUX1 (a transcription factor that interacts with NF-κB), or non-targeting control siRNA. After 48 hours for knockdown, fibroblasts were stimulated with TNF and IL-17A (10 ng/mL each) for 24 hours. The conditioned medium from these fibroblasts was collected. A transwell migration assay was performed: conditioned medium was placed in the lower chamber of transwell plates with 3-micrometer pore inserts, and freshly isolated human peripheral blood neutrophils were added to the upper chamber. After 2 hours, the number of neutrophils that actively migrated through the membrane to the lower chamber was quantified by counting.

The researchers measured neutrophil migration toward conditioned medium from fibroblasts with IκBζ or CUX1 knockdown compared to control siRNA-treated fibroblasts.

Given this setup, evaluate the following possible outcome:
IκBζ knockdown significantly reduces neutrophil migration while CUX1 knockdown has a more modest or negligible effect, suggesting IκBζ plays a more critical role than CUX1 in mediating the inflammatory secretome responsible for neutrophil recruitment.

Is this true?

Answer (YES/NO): NO